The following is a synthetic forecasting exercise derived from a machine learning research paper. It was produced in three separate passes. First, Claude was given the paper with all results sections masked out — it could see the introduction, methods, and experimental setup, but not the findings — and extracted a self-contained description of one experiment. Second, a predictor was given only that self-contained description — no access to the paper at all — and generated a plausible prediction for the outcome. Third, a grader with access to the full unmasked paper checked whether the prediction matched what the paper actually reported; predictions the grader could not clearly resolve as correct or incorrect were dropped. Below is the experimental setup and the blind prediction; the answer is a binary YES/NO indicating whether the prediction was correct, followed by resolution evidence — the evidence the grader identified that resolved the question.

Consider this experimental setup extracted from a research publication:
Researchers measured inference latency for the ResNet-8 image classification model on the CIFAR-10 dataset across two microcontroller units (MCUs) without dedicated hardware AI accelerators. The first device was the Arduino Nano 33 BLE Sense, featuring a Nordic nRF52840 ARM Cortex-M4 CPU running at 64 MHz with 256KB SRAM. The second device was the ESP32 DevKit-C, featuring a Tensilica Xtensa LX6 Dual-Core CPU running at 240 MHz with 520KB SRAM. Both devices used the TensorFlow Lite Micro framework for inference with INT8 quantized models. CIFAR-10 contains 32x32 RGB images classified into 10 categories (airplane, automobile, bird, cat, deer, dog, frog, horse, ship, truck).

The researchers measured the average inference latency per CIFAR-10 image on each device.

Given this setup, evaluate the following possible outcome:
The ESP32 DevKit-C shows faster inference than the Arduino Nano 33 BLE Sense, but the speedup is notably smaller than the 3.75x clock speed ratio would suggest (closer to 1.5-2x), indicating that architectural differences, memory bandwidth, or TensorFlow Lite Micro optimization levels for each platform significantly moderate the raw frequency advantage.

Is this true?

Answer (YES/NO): YES